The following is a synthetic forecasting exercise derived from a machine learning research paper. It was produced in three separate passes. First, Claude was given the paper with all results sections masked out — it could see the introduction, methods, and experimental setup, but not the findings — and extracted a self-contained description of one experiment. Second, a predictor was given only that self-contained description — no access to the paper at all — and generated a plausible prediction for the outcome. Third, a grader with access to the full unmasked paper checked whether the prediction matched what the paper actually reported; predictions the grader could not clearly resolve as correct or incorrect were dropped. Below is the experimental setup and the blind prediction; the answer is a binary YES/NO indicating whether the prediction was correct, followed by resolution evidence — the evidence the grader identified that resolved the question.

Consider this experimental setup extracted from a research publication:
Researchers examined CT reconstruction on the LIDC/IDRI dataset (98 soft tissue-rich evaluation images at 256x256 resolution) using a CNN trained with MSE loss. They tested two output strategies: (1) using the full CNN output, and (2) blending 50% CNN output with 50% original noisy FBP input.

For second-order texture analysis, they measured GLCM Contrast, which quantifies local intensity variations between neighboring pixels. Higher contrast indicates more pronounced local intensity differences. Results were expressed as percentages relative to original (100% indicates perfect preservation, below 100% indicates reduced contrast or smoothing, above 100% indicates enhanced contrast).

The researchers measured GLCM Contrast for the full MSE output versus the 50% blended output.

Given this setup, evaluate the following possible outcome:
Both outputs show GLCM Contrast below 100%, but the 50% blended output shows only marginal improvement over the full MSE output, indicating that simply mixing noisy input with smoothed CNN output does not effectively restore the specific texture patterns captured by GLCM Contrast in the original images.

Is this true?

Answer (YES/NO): NO